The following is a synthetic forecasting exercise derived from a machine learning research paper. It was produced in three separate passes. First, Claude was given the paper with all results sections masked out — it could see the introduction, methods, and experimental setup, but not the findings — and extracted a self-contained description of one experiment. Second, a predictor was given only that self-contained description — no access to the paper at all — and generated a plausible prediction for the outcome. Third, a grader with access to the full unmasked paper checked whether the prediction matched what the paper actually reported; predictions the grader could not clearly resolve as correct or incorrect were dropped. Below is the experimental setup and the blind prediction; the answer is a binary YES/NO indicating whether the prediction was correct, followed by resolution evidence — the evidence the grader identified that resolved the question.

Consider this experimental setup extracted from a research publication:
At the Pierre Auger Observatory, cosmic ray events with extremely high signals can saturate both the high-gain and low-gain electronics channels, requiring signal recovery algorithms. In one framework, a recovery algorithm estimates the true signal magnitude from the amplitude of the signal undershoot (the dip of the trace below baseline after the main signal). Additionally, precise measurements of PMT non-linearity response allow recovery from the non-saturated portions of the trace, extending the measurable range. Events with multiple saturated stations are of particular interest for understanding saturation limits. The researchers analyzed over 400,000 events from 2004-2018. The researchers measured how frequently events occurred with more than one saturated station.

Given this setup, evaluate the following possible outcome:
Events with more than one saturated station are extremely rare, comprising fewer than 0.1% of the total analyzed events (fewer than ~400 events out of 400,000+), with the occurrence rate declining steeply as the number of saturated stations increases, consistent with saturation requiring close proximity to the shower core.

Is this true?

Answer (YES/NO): YES